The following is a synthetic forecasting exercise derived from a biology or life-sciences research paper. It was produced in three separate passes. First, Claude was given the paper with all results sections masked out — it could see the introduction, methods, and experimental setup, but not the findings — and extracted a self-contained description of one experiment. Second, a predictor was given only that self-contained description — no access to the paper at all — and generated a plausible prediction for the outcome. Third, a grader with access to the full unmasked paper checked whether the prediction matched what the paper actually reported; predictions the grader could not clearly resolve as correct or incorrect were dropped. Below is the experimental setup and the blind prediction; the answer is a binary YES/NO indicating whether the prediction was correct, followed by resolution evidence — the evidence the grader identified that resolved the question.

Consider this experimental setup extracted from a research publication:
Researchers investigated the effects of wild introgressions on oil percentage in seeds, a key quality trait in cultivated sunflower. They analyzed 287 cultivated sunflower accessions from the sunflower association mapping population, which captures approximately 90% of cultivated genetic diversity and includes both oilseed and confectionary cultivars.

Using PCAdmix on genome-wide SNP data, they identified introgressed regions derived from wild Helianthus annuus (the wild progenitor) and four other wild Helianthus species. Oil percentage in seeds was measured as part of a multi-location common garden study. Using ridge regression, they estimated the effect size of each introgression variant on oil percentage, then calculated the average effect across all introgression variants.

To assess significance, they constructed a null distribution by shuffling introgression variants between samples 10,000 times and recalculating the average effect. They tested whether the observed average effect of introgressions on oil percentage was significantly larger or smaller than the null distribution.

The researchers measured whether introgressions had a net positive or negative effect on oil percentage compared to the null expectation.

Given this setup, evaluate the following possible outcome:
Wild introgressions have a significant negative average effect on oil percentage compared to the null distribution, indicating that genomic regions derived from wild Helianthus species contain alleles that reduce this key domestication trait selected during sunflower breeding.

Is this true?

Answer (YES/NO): YES